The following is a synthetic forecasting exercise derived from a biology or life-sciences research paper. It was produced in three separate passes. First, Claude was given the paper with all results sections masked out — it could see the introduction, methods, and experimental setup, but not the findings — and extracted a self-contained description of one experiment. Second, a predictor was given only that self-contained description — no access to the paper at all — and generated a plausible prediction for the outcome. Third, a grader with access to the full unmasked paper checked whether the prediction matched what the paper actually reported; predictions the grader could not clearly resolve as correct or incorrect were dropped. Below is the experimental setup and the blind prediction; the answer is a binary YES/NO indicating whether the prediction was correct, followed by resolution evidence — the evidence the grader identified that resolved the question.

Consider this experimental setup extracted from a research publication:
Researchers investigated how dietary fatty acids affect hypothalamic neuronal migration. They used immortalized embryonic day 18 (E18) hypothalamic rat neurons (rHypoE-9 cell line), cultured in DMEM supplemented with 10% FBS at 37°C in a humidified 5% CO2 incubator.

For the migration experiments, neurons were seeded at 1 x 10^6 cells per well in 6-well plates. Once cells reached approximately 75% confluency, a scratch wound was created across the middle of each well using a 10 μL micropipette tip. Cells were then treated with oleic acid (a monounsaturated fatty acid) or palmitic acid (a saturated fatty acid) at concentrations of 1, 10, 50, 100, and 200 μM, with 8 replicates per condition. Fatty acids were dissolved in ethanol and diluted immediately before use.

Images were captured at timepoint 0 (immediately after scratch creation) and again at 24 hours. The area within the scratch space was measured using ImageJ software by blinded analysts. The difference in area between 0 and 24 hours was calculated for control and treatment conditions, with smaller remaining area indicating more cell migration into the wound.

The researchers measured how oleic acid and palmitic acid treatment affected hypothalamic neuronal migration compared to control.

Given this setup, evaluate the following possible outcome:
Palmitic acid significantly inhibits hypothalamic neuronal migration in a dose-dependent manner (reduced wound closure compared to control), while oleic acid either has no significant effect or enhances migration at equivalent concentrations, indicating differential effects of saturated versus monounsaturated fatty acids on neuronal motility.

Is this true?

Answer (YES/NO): NO